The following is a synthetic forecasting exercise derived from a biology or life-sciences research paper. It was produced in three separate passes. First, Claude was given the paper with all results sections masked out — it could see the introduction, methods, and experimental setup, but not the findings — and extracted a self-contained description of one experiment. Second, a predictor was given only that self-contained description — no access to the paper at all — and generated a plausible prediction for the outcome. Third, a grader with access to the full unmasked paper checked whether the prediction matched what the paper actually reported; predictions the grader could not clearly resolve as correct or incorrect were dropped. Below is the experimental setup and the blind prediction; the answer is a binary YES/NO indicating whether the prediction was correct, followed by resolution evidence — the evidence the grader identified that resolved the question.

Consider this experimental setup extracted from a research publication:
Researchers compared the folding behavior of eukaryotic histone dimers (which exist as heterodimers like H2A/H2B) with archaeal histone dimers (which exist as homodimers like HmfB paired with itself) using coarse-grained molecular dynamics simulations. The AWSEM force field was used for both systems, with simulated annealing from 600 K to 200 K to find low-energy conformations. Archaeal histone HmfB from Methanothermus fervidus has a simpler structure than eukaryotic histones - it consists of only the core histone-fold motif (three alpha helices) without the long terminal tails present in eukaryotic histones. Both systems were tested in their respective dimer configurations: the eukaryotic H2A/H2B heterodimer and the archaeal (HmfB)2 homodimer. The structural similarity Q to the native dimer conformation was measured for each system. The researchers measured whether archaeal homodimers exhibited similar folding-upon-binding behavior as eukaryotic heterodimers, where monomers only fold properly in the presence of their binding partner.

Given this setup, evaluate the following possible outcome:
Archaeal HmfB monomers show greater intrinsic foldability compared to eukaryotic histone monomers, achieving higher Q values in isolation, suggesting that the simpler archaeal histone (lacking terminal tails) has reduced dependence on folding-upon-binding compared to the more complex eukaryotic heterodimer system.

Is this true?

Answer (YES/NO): NO